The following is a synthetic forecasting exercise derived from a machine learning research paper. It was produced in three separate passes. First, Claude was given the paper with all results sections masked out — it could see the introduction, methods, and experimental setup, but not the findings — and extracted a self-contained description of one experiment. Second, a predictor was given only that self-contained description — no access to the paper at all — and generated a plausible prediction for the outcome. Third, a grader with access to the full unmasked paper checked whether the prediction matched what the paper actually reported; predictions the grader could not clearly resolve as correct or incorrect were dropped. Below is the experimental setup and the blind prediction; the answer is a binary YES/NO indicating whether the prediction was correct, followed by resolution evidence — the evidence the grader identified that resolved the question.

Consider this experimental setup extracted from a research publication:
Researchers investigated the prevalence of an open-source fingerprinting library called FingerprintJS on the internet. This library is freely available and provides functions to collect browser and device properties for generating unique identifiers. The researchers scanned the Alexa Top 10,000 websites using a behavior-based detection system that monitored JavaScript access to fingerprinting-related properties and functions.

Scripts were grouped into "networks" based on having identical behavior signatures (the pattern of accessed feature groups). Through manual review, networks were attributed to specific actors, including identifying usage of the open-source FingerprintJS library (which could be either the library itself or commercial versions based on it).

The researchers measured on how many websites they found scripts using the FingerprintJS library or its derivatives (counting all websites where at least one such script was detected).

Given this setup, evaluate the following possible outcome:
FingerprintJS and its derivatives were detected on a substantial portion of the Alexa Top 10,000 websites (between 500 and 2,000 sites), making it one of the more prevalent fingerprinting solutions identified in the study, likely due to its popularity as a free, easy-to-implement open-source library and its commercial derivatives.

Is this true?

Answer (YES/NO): NO